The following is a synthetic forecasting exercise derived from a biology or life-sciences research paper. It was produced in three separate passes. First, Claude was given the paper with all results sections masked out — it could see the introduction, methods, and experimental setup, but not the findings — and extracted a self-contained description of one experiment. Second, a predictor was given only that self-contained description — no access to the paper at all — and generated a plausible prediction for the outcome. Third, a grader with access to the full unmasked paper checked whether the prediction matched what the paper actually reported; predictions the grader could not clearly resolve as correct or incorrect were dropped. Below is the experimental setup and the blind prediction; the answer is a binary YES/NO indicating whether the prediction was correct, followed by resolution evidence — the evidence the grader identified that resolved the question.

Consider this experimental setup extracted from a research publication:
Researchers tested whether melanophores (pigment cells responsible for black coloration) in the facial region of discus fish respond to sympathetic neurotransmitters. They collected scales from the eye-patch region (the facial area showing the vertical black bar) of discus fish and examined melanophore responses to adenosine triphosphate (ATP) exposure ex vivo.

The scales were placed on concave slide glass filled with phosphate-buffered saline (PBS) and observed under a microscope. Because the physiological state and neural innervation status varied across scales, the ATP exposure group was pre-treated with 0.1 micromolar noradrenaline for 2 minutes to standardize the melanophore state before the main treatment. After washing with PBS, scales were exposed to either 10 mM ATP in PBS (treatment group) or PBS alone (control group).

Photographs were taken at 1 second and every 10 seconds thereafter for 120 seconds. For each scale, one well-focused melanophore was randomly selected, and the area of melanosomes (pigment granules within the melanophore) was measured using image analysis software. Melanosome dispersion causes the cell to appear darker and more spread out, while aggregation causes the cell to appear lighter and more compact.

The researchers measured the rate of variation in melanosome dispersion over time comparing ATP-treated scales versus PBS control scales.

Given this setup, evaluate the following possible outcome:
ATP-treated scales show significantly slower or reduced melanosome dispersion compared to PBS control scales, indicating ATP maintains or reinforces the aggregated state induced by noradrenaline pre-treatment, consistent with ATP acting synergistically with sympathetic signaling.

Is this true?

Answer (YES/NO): NO